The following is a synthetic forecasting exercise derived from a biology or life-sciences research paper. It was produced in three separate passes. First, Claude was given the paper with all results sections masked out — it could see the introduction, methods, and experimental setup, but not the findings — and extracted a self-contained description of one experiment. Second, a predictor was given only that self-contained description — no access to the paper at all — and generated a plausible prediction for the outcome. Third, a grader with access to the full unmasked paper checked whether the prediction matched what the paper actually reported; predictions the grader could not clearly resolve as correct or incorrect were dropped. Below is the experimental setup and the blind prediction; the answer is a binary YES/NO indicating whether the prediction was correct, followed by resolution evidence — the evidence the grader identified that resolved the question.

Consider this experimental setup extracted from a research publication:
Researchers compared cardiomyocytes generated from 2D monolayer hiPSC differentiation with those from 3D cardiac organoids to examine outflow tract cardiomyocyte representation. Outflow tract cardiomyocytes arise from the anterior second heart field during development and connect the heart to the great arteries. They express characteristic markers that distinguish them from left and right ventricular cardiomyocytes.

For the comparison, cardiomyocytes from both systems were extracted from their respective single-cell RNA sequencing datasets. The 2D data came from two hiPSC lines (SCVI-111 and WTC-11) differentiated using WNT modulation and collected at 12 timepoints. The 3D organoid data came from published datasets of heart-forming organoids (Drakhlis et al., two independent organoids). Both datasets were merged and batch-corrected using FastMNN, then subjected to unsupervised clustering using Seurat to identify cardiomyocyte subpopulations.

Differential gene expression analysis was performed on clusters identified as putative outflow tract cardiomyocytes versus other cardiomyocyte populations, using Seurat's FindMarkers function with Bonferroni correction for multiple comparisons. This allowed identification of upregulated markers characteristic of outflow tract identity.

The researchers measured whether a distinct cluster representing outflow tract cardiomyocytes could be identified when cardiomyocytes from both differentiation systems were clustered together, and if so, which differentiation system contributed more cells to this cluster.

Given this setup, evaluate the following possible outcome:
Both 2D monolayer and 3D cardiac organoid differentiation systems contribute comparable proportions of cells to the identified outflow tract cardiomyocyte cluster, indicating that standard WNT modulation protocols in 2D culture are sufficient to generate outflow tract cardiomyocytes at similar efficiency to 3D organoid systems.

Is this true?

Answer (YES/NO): NO